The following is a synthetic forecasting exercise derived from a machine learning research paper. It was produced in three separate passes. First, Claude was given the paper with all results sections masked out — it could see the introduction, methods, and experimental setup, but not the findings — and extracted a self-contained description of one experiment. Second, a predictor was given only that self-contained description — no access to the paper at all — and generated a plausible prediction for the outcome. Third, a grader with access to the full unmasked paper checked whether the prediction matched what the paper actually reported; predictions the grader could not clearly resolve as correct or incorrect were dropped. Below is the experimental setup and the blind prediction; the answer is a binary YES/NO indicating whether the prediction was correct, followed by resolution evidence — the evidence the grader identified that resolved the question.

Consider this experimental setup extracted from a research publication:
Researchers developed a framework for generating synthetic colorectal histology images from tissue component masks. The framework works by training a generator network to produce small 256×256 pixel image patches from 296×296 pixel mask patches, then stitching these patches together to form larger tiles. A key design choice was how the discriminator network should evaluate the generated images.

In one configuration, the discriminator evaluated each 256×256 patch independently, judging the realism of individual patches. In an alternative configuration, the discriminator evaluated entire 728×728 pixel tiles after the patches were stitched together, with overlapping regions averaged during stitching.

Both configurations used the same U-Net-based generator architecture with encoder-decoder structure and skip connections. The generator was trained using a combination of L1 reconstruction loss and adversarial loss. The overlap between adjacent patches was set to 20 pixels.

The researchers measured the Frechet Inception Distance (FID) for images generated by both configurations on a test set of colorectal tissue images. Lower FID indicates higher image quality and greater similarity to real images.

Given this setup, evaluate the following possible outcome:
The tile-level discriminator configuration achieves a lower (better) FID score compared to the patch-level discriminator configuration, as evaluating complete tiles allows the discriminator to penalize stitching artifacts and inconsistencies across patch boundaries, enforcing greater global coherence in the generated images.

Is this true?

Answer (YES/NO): YES